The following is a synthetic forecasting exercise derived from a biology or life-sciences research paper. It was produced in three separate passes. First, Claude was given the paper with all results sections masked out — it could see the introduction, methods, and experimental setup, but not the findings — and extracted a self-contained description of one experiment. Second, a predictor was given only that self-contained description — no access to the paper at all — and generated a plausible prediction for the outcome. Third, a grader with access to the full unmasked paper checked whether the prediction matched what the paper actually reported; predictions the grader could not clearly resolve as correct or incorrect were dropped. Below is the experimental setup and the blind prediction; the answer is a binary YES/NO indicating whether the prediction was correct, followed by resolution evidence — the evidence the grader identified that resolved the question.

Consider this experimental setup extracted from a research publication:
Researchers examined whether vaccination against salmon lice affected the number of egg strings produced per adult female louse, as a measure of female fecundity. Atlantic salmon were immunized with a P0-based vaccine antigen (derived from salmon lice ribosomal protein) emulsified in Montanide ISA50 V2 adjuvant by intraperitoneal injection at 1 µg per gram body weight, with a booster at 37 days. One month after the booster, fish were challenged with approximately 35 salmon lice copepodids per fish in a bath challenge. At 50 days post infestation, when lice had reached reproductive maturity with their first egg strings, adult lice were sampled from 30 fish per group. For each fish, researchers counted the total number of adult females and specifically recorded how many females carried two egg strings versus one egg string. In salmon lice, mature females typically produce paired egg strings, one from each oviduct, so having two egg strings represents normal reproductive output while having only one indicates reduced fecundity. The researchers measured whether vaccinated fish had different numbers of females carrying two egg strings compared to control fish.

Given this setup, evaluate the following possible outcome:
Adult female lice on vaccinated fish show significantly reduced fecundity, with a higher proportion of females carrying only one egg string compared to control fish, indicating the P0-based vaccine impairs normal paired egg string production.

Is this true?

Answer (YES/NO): NO